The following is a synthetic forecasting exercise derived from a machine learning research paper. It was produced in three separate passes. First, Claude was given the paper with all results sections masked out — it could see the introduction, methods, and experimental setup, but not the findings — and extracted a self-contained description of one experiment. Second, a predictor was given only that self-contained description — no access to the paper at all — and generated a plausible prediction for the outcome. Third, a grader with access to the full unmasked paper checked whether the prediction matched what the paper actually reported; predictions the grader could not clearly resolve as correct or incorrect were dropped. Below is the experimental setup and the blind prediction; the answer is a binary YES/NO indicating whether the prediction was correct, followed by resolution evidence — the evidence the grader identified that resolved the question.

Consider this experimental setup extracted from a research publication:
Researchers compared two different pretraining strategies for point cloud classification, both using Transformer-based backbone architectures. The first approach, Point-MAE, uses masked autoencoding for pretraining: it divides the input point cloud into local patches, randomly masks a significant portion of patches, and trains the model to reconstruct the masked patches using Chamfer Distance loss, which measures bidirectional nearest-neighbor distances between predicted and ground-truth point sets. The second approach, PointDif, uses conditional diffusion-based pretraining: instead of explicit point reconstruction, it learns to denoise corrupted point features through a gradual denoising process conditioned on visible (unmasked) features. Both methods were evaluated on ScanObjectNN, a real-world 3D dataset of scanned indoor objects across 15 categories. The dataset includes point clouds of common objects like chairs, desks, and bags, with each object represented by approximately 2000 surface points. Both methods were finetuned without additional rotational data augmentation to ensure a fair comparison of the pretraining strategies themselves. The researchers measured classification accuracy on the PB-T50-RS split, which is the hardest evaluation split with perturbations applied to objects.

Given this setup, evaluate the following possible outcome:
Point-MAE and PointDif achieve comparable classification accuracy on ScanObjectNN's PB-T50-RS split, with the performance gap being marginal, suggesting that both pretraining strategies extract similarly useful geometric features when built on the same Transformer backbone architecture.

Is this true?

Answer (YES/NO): NO